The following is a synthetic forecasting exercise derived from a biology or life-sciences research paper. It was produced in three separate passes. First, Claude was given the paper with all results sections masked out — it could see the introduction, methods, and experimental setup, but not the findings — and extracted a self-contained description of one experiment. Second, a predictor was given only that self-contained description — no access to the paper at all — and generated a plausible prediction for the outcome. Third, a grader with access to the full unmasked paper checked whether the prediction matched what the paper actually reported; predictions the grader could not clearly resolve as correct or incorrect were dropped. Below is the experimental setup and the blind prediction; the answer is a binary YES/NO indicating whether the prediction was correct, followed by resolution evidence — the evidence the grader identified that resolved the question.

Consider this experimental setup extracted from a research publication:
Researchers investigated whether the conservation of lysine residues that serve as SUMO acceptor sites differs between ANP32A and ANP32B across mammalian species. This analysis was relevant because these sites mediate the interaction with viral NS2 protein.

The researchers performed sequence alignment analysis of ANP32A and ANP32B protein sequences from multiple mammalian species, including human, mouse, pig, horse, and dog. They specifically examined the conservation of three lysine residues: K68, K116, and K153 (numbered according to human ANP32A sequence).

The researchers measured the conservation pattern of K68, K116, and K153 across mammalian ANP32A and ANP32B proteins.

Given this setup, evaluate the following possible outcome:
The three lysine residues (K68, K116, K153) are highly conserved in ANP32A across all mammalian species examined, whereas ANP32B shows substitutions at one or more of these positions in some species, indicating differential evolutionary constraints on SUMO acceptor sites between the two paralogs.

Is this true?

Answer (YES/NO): YES